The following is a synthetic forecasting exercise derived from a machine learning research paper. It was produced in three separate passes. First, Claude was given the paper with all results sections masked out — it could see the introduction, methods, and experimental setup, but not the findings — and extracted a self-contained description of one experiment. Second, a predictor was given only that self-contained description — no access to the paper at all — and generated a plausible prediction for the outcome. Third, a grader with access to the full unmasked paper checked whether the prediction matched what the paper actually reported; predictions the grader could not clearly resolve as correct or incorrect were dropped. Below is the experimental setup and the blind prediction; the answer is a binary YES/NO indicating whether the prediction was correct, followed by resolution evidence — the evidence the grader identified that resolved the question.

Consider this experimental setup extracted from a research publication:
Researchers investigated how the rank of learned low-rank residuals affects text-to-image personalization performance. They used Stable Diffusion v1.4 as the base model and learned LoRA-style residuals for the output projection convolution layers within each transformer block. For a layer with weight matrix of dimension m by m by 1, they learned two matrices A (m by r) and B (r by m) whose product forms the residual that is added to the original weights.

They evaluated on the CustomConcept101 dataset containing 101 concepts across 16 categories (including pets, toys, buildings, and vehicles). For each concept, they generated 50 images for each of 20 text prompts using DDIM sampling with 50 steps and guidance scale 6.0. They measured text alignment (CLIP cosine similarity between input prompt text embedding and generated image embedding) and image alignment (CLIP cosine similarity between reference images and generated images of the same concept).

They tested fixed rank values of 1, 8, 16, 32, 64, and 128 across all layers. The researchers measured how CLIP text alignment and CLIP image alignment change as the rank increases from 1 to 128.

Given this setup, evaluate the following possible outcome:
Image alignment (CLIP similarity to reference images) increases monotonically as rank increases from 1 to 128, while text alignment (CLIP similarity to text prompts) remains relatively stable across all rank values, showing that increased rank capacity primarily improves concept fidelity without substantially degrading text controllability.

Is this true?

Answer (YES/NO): NO